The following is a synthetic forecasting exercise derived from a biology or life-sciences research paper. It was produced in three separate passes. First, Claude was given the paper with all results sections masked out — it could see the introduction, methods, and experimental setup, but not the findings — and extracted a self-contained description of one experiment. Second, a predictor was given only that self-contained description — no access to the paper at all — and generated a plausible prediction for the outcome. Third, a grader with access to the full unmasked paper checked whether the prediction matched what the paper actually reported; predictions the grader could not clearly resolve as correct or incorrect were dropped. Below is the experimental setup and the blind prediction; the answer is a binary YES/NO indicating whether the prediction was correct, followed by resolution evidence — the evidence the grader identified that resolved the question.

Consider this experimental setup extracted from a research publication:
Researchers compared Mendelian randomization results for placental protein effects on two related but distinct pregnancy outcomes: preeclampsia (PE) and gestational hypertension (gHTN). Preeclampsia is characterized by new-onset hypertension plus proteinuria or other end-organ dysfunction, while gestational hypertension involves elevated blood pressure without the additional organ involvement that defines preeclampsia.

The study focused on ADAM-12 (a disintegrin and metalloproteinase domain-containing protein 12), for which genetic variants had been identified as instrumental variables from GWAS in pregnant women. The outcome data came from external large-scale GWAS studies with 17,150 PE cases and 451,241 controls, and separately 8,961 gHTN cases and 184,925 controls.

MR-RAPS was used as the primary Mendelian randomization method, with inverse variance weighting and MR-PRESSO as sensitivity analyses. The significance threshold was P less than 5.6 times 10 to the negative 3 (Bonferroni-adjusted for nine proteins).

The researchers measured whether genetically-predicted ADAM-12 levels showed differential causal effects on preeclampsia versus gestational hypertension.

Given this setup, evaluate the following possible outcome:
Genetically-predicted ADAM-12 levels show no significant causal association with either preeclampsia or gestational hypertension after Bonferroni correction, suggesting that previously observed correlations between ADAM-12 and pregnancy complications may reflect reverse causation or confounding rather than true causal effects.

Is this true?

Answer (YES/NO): NO